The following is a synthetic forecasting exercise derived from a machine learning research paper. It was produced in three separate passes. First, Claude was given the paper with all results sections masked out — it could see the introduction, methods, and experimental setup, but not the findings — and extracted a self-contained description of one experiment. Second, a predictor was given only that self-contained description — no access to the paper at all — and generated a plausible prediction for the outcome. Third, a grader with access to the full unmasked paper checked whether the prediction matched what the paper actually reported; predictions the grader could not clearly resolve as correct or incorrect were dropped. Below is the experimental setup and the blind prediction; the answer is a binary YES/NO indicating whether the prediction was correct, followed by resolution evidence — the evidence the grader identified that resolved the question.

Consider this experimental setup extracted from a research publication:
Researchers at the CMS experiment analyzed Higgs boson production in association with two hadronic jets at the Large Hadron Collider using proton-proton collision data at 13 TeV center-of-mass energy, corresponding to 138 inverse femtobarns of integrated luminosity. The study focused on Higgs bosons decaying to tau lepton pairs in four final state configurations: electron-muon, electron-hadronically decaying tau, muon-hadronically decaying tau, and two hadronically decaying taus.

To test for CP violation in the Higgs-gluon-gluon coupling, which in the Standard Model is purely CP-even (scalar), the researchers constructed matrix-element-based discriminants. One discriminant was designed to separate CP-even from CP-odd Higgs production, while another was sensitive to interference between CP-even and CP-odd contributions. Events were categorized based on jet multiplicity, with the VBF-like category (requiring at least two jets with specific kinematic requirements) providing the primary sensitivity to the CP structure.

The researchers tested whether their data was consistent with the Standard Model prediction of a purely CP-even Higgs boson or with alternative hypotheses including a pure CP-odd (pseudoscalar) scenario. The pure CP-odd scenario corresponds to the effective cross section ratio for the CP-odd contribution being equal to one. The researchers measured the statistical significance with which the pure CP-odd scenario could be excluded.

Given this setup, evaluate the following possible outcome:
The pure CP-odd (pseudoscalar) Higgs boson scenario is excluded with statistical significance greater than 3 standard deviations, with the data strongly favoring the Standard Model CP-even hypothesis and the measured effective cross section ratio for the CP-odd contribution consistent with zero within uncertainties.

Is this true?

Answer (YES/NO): NO